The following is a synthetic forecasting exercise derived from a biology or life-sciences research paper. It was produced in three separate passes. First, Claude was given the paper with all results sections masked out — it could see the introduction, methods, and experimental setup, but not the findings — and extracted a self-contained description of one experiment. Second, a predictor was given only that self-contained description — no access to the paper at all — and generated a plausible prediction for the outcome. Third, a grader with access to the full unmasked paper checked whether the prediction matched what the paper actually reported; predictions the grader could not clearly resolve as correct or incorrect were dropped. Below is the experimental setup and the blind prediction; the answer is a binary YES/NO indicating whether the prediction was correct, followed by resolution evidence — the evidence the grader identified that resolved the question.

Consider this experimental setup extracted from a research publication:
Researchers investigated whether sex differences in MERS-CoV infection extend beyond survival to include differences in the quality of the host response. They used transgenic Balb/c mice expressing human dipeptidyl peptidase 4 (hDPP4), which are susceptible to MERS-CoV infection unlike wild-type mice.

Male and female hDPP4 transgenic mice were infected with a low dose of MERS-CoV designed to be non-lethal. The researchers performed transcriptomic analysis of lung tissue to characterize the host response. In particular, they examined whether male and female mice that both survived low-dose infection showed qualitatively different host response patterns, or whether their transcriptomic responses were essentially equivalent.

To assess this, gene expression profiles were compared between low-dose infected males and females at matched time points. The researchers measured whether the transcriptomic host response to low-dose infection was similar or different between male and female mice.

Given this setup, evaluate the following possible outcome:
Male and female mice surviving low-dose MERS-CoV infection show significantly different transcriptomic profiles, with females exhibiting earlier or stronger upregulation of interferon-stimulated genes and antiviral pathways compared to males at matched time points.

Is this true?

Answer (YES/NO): YES